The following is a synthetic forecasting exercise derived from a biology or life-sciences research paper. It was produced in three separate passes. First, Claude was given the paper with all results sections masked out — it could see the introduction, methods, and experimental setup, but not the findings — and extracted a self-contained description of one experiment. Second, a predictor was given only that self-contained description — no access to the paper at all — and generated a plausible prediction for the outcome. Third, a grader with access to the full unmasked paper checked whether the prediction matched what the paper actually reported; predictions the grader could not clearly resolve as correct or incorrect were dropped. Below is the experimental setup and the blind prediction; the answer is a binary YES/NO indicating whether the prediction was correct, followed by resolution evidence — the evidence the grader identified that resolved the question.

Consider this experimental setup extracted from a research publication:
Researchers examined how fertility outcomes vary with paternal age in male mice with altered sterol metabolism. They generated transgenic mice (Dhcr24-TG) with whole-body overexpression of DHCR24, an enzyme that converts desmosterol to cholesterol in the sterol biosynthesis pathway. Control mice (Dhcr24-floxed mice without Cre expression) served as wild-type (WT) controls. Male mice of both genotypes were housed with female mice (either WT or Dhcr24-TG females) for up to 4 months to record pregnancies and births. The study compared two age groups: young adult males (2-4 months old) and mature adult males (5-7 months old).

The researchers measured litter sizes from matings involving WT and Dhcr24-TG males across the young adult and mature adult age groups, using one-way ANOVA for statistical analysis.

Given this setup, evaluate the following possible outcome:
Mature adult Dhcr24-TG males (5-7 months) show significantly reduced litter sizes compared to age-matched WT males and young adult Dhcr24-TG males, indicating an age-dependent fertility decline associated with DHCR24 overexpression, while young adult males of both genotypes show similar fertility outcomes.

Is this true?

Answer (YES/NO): YES